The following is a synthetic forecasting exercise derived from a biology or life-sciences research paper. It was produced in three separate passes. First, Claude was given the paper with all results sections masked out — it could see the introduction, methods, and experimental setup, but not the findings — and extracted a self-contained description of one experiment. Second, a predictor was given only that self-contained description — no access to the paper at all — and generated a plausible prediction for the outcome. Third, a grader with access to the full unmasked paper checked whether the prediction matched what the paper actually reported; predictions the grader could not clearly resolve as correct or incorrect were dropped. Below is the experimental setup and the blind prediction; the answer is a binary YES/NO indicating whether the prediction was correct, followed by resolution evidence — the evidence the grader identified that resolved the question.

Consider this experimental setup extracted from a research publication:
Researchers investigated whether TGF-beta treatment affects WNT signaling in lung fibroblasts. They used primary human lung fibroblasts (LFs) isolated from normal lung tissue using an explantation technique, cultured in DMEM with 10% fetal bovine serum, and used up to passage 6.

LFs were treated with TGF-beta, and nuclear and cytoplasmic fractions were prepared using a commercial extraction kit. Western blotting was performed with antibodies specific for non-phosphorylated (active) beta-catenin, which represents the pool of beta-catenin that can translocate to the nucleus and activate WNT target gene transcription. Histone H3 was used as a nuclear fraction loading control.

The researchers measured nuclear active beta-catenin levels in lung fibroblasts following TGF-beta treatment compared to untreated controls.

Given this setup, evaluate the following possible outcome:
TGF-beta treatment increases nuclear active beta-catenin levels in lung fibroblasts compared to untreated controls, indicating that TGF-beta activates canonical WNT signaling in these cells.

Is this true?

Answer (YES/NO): YES